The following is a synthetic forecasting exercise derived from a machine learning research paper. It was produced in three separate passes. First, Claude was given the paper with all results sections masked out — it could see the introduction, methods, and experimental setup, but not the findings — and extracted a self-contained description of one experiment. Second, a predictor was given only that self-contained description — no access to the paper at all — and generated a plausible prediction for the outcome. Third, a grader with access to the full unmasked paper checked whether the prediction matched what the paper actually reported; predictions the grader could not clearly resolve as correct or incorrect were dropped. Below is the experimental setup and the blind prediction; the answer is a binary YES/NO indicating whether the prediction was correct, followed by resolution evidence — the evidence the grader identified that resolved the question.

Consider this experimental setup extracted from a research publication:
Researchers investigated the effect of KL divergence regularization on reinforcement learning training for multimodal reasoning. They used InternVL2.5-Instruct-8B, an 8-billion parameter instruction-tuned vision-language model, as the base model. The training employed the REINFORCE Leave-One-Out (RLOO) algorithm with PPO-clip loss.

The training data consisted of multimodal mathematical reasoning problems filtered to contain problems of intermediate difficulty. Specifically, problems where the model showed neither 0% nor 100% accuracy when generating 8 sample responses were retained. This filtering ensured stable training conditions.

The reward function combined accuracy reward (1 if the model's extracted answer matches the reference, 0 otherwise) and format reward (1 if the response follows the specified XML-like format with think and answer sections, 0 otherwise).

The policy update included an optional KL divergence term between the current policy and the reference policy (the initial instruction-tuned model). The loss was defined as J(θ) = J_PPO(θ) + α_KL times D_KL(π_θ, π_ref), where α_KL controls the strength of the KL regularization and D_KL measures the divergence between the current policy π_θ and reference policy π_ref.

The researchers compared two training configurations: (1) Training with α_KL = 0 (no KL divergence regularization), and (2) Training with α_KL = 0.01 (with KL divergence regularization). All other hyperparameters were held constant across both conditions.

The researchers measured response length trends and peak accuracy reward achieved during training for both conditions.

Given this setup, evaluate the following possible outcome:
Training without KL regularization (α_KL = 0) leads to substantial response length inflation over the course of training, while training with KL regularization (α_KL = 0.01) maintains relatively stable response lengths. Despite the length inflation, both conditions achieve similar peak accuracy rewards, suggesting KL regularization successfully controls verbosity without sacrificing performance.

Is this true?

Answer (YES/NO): NO